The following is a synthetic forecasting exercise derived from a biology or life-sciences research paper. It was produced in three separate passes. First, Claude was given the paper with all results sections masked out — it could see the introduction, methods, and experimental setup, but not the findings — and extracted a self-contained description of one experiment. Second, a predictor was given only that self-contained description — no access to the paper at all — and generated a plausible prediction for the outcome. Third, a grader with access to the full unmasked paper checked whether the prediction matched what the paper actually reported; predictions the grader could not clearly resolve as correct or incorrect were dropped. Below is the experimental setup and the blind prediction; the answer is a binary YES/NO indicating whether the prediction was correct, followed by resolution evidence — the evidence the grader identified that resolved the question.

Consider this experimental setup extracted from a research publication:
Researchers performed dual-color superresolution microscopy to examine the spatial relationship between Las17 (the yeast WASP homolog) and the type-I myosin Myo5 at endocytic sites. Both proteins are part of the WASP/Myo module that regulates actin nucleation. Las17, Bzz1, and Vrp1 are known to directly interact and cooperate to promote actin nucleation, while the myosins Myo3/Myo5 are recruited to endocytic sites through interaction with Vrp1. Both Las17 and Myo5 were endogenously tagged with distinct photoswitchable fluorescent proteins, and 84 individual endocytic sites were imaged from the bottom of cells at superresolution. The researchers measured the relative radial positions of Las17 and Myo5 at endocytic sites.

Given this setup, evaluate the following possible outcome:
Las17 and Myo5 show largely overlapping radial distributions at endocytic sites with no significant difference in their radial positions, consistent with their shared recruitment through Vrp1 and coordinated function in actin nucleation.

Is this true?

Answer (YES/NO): NO